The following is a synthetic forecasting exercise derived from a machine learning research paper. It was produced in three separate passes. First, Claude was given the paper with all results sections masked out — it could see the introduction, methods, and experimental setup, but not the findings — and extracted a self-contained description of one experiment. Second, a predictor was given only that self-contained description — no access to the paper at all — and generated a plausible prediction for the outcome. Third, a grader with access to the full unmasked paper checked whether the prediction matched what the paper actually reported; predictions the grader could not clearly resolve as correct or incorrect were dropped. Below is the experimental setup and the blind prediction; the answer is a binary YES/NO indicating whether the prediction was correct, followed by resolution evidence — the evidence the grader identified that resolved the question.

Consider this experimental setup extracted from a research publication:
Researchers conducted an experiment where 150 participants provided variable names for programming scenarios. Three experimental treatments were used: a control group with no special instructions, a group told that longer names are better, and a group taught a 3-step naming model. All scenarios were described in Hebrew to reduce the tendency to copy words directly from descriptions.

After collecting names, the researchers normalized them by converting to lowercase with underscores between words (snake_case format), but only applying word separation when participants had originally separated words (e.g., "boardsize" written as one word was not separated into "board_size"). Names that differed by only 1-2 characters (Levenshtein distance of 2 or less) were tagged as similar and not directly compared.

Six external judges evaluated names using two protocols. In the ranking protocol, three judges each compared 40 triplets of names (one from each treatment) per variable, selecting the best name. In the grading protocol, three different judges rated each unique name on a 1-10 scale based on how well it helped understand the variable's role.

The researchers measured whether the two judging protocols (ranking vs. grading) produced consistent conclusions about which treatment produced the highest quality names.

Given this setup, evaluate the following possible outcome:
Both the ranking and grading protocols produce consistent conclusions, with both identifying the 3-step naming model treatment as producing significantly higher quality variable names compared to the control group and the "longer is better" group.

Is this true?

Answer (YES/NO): NO